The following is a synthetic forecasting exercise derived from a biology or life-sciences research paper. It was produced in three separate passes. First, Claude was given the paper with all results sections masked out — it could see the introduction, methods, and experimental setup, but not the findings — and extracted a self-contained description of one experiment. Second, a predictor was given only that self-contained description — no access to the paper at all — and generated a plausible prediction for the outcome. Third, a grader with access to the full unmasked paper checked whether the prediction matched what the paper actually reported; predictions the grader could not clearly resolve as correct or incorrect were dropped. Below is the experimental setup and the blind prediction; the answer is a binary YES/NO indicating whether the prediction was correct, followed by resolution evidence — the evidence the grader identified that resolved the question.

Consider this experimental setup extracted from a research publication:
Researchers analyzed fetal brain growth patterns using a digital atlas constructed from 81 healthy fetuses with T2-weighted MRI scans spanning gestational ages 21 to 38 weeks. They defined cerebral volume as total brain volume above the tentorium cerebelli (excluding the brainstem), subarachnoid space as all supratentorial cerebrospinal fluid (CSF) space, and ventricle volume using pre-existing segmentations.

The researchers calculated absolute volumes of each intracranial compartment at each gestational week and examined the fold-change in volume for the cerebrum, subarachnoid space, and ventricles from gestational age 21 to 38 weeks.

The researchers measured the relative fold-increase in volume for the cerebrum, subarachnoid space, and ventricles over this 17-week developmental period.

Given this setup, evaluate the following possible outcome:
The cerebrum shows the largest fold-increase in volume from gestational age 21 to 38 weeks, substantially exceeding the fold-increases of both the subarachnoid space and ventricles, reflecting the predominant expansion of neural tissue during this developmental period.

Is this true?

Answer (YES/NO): YES